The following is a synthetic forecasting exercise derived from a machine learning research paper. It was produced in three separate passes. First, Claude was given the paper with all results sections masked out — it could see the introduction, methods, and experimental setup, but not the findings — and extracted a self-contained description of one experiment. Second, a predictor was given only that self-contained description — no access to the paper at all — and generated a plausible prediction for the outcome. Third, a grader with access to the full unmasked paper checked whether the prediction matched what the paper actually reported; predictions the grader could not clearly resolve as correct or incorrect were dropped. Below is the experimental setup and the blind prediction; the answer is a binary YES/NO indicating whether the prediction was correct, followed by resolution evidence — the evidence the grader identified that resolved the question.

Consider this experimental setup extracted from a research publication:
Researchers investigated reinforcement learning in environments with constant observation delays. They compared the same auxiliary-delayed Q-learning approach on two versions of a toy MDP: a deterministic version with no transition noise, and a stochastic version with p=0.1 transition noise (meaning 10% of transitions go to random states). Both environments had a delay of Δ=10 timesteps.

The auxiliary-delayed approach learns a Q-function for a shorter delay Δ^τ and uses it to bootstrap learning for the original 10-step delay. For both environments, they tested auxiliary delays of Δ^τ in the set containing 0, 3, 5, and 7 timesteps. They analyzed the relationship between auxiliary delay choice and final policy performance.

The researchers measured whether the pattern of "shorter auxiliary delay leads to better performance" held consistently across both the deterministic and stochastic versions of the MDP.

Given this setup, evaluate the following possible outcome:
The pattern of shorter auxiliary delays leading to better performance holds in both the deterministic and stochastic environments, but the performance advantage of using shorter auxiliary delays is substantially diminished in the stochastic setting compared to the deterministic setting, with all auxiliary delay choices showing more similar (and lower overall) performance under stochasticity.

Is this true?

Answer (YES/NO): NO